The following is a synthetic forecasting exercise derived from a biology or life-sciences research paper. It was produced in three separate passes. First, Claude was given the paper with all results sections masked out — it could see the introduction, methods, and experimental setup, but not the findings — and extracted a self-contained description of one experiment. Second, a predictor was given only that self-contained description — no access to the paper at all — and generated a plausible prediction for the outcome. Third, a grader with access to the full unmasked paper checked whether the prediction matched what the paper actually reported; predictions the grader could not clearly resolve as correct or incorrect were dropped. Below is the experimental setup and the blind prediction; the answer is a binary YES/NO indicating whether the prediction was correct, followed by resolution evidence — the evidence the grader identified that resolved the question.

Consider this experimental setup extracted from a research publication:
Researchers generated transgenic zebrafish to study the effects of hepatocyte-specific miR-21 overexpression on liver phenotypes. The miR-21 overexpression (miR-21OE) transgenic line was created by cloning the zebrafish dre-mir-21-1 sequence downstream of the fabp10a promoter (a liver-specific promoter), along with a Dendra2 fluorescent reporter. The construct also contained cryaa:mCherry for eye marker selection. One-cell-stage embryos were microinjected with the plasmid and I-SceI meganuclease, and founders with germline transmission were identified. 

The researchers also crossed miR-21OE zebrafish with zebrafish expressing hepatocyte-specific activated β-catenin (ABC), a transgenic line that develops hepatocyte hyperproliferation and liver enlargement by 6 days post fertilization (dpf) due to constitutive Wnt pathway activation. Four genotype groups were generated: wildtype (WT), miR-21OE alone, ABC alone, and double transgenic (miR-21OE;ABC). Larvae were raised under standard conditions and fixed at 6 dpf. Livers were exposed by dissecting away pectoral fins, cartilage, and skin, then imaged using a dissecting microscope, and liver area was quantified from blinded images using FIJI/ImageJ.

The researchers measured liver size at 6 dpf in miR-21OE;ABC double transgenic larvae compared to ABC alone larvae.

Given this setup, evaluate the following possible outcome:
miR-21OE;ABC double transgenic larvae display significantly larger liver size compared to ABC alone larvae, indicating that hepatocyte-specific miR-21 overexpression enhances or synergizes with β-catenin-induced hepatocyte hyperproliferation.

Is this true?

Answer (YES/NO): YES